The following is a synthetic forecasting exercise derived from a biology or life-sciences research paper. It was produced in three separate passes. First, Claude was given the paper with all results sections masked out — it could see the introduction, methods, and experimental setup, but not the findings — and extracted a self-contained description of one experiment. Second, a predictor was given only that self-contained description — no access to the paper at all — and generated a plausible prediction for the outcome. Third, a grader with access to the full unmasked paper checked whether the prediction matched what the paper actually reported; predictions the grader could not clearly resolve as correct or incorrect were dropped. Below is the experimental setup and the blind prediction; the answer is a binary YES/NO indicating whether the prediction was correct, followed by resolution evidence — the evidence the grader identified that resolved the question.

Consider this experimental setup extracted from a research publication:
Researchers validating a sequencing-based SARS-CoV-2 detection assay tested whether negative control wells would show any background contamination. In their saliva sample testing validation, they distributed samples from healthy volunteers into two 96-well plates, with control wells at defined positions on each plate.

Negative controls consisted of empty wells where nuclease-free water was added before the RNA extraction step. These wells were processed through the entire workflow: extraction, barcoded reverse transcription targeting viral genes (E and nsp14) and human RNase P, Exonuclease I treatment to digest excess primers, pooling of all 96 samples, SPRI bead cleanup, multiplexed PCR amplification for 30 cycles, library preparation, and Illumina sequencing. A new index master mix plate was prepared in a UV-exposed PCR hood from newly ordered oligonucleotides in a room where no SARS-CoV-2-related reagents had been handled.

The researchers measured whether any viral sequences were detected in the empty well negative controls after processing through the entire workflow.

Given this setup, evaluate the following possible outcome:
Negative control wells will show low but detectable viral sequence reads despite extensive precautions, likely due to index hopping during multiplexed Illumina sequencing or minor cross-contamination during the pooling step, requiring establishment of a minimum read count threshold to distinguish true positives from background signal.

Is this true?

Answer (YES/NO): YES